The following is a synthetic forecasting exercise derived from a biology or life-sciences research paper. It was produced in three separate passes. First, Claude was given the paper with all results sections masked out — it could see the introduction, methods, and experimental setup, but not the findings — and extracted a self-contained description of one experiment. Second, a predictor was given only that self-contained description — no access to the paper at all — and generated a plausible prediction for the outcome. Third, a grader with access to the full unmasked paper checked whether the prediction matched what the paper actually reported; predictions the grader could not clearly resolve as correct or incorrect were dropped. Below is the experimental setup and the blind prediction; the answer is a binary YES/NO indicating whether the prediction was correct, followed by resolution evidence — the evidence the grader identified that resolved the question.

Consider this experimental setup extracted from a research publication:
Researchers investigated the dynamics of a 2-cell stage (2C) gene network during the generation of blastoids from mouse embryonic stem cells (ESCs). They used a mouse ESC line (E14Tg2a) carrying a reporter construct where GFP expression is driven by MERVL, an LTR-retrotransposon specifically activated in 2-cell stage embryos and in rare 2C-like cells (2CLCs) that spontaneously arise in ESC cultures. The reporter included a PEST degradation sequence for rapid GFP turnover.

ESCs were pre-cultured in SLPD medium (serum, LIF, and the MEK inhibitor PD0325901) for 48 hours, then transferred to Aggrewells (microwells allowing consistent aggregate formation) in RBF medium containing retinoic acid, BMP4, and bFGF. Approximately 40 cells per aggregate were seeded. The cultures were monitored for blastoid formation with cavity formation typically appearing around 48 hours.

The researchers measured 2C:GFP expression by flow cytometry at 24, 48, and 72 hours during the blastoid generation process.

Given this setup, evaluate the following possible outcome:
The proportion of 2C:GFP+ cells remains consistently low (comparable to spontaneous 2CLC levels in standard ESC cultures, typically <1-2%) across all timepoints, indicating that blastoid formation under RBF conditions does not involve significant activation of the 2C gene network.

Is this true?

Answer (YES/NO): NO